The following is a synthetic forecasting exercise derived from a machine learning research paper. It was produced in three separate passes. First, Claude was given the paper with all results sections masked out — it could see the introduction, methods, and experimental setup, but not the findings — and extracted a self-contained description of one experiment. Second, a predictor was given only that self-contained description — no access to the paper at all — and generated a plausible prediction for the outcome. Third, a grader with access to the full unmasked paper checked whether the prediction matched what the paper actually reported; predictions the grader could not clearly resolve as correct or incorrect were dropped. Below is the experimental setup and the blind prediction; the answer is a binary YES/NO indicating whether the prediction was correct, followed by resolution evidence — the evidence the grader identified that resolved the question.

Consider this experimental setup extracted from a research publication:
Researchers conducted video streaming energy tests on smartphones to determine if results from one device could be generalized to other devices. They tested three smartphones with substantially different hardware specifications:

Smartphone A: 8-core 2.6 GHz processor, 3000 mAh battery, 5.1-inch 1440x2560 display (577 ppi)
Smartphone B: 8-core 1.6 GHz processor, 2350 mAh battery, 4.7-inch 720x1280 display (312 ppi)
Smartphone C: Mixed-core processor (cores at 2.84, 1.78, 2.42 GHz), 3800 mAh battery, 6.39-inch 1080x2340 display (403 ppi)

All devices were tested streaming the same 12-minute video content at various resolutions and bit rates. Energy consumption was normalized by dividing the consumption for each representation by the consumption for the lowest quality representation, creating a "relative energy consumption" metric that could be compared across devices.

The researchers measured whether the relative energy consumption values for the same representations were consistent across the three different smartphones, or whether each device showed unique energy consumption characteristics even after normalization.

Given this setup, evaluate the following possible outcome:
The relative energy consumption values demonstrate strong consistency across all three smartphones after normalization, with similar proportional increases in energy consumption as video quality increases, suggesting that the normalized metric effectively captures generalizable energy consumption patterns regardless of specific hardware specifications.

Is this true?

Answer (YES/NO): YES